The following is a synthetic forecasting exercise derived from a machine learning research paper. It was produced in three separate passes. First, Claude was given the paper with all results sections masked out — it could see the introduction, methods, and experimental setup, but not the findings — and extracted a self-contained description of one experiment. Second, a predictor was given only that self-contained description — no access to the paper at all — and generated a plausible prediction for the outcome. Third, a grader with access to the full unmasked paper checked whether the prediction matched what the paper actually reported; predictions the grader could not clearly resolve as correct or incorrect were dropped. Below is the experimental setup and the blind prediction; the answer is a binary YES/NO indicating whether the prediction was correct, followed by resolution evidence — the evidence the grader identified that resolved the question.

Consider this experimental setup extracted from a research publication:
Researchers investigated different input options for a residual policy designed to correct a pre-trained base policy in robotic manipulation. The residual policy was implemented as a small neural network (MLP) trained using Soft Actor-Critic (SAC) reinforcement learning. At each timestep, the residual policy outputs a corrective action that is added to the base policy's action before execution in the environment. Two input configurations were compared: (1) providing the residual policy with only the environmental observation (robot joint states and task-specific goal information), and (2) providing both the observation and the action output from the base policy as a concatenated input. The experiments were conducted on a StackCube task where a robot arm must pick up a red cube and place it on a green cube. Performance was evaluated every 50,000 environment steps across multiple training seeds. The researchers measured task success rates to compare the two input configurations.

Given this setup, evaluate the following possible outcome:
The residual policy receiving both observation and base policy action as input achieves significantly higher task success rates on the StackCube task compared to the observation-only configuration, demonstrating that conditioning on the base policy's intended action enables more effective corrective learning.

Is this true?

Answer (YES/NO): NO